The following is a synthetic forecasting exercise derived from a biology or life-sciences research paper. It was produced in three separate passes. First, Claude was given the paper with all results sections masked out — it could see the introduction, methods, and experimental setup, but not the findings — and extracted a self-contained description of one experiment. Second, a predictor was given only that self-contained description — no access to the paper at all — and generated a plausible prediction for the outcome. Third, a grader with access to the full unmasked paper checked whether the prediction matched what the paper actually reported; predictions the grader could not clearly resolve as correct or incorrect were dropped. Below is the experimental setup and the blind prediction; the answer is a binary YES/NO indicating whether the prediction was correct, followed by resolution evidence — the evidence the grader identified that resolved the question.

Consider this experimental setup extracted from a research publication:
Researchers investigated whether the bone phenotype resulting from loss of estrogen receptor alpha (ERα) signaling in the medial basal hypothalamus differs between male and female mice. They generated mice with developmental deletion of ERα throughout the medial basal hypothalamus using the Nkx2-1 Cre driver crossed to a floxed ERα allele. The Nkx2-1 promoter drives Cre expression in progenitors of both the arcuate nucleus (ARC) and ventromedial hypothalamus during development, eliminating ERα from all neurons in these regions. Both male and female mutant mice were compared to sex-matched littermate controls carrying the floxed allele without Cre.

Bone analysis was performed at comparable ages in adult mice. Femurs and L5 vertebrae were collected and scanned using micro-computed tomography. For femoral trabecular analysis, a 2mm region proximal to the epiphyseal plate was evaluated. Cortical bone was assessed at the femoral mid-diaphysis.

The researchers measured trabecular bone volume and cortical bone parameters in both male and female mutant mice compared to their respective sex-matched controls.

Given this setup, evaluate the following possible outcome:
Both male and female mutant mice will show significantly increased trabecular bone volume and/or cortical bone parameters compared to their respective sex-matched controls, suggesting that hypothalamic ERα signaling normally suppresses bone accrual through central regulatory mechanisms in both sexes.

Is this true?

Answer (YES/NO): NO